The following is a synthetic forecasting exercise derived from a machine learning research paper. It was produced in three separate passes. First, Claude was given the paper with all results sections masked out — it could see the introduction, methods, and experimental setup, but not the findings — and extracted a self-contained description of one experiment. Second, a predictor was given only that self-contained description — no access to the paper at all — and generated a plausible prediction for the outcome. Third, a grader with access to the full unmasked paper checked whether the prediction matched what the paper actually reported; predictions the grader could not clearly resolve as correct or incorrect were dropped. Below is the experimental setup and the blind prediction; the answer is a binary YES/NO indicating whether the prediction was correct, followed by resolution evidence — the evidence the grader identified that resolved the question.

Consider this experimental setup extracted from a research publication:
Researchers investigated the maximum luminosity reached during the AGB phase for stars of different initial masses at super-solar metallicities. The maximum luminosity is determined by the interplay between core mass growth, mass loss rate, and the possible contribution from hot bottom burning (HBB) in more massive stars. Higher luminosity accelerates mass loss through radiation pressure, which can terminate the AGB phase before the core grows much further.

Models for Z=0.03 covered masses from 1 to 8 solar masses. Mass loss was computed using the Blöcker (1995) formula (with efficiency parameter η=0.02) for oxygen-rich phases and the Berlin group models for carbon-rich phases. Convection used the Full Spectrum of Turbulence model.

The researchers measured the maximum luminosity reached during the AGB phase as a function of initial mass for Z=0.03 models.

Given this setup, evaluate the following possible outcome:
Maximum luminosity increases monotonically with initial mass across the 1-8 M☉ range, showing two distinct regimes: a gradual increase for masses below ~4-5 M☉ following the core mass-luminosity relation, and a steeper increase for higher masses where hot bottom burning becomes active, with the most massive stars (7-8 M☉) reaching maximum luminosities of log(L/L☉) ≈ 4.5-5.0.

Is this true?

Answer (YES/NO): NO